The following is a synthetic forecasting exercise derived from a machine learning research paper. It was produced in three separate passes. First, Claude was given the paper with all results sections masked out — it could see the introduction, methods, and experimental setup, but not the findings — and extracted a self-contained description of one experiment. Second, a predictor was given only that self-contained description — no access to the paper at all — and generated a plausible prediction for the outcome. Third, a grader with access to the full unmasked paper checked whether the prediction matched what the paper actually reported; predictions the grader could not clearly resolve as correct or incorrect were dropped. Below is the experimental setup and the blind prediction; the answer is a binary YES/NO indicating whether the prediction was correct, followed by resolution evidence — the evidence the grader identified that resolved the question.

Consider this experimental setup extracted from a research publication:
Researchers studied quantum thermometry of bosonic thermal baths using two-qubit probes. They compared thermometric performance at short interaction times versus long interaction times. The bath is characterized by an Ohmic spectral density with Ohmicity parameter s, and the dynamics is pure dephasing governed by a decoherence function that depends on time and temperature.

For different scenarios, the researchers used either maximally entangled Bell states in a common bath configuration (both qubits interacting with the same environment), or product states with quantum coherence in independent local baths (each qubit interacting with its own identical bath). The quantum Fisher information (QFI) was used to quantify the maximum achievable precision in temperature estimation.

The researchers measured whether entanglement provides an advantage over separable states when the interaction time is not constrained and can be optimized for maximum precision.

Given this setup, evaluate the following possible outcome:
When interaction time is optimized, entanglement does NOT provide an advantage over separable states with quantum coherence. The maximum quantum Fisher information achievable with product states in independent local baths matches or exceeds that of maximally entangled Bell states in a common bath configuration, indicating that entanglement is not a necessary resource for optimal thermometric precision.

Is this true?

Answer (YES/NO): YES